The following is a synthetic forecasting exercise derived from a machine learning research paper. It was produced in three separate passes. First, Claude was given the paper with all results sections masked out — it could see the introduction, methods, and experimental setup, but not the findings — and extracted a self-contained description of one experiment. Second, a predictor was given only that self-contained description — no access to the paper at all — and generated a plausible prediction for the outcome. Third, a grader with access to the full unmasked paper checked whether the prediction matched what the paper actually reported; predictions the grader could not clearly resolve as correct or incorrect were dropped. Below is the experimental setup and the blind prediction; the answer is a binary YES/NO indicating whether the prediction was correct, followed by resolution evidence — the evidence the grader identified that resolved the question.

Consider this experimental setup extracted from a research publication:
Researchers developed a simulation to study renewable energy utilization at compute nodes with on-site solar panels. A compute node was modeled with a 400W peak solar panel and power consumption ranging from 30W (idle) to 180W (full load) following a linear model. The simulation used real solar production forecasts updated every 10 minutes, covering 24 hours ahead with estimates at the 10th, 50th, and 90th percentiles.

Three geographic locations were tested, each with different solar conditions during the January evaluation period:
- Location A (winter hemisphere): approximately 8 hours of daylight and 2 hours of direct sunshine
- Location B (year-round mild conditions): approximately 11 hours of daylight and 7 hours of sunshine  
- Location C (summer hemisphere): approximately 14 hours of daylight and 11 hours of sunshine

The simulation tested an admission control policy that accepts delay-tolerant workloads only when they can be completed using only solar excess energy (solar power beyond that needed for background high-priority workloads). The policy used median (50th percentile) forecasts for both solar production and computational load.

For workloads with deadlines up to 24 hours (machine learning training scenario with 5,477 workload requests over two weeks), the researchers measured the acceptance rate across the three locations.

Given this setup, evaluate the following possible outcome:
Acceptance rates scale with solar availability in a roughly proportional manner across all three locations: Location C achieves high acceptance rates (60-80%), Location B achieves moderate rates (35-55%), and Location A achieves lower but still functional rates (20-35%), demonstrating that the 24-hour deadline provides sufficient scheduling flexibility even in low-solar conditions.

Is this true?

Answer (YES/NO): NO